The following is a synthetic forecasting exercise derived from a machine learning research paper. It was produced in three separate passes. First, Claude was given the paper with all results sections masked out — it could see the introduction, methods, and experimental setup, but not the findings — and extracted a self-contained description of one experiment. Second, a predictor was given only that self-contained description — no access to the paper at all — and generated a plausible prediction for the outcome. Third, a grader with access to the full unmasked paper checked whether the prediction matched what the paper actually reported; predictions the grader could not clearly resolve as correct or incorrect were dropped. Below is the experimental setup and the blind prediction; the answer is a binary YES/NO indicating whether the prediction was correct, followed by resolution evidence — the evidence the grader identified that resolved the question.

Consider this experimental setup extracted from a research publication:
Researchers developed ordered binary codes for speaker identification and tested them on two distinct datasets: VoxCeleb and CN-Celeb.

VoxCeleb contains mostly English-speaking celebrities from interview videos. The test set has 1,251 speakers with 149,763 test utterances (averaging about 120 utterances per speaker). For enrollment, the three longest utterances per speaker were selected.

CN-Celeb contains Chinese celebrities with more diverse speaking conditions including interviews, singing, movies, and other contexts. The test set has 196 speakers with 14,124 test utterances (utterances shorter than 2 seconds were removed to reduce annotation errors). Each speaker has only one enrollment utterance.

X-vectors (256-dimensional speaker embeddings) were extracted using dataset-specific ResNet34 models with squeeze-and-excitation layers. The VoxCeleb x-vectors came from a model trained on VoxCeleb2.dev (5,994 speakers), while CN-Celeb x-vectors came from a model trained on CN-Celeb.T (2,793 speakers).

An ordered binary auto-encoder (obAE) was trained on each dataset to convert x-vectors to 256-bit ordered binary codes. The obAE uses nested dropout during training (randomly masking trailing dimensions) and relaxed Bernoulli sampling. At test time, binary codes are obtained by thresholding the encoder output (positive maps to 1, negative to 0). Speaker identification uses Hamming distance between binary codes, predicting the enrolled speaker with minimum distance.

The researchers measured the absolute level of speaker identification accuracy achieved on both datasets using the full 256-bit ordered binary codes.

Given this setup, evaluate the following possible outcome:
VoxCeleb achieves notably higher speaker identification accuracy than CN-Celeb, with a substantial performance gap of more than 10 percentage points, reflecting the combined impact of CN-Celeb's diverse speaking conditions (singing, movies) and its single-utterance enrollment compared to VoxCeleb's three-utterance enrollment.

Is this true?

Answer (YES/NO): YES